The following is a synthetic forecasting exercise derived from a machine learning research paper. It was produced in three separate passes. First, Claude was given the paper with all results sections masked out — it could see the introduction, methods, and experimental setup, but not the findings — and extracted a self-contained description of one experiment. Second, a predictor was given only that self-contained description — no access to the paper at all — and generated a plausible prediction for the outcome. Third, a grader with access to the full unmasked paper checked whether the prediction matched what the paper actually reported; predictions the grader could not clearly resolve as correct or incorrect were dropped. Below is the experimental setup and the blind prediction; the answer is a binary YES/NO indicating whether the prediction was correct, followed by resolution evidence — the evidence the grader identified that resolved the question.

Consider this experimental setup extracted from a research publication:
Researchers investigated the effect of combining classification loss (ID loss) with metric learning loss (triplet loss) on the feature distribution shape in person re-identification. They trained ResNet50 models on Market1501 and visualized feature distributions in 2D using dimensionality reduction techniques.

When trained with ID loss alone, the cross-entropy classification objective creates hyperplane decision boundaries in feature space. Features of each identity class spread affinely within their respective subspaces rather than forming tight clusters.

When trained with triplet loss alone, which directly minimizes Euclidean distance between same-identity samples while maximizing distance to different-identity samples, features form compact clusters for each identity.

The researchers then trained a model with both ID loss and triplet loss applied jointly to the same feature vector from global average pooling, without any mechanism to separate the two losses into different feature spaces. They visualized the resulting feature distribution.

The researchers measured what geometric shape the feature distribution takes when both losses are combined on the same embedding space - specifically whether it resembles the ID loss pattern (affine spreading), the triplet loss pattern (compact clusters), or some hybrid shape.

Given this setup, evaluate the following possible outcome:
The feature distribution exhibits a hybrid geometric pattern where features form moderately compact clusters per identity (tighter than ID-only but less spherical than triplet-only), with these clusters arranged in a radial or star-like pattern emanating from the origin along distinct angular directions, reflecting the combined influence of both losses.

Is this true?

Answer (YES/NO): NO